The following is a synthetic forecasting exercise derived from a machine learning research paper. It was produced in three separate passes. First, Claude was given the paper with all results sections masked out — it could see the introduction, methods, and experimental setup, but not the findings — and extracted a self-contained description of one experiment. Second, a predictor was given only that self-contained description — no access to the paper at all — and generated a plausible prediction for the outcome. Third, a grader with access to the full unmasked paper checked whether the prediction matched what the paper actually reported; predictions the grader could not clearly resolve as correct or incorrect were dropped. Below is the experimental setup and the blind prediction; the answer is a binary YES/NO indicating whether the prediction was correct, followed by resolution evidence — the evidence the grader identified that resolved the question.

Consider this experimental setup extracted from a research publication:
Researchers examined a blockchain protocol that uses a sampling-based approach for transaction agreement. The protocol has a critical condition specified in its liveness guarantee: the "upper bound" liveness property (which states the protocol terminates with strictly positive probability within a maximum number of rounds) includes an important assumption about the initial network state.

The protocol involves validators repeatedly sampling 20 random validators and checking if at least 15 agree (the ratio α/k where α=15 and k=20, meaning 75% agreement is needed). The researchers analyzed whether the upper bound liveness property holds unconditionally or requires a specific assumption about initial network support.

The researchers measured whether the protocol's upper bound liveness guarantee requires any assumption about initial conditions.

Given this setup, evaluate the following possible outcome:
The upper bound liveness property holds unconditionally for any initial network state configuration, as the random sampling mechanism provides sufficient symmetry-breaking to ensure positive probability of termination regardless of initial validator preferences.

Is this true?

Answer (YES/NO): NO